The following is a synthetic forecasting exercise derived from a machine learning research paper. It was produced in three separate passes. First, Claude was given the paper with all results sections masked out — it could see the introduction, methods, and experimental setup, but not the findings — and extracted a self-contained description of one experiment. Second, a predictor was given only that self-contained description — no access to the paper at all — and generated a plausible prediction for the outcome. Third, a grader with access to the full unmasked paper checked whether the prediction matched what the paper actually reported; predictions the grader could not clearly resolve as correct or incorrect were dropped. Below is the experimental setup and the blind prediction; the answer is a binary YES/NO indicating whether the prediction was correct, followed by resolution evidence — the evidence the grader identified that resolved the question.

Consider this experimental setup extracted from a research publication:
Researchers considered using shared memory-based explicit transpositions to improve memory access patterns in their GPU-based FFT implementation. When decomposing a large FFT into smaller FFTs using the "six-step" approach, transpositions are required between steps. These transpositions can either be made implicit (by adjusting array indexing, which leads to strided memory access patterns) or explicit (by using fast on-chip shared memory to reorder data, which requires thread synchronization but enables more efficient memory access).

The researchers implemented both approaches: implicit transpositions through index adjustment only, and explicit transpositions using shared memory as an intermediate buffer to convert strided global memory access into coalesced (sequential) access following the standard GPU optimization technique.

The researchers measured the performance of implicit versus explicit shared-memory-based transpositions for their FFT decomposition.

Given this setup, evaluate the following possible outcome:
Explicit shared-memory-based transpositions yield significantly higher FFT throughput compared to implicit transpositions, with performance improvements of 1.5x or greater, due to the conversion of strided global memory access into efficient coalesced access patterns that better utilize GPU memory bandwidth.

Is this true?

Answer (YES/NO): NO